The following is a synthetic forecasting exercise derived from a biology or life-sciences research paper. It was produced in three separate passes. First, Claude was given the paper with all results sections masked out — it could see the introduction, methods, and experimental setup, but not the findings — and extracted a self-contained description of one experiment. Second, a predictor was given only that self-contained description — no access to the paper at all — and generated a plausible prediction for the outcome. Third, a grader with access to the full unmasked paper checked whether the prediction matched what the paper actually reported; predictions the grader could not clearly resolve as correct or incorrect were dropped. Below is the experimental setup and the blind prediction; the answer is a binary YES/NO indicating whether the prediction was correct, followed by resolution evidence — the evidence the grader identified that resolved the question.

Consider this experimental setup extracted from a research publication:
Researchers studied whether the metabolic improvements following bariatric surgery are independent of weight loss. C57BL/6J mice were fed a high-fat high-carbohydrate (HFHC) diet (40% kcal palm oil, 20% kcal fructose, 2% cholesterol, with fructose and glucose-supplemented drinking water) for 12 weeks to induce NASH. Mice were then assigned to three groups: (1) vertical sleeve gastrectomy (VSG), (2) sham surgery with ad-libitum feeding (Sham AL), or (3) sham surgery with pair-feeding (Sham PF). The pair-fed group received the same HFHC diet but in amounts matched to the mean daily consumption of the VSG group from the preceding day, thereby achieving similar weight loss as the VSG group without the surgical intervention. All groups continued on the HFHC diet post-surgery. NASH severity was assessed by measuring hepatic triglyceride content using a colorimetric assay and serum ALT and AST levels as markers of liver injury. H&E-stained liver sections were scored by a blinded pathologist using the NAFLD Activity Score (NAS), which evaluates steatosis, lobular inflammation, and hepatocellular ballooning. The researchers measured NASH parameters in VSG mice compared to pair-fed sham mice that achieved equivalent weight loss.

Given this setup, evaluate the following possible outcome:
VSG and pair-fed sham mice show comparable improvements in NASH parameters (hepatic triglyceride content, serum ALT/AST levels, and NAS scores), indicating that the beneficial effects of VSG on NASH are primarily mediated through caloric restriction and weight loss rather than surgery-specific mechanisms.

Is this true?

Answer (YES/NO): NO